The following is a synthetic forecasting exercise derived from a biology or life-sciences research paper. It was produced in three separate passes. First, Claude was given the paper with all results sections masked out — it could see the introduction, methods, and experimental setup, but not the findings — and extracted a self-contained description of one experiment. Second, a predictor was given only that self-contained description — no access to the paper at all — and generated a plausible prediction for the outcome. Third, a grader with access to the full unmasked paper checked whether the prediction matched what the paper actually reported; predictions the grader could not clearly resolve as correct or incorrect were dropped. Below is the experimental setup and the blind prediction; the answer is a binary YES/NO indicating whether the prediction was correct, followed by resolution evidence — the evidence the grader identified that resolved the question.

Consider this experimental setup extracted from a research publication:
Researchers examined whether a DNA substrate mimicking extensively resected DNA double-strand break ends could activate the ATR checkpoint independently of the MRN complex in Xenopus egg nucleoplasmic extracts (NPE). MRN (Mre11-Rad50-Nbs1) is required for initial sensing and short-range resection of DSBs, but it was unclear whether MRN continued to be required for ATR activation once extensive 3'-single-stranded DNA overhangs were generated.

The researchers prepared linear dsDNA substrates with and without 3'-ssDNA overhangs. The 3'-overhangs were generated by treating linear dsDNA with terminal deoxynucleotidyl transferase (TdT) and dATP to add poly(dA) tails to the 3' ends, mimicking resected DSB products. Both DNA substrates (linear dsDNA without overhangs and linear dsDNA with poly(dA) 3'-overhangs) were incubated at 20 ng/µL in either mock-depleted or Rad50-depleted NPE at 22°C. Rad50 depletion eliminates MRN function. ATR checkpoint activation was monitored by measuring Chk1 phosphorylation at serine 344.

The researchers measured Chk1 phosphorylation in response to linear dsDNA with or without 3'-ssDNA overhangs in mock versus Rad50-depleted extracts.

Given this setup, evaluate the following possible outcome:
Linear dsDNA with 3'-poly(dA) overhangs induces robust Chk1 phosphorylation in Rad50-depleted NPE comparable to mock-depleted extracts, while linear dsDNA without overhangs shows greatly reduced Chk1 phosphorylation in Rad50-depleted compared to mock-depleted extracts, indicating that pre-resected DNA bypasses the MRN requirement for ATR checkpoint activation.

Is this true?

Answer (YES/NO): YES